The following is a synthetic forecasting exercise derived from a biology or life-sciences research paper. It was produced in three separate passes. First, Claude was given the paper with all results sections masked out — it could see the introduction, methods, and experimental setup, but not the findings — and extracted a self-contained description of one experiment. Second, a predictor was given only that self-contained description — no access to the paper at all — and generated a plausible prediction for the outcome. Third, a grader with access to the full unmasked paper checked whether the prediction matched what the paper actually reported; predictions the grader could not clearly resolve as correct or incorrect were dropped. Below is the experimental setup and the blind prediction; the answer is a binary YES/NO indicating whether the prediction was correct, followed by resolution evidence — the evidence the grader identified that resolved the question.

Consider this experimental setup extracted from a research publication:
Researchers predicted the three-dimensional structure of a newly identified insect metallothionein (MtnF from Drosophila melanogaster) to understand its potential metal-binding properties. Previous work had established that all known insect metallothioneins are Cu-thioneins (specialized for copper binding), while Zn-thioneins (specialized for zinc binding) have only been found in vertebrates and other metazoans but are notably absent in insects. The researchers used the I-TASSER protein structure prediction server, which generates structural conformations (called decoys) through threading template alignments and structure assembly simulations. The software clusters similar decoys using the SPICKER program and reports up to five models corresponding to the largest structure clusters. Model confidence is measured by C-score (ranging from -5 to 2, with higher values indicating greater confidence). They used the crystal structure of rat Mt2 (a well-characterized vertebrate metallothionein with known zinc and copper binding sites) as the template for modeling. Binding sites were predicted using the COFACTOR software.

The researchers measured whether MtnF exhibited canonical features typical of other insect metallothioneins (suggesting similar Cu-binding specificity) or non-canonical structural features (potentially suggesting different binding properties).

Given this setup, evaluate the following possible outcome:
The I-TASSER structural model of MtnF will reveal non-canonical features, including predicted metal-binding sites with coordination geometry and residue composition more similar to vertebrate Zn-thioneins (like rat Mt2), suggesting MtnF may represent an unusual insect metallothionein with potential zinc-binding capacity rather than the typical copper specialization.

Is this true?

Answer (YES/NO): YES